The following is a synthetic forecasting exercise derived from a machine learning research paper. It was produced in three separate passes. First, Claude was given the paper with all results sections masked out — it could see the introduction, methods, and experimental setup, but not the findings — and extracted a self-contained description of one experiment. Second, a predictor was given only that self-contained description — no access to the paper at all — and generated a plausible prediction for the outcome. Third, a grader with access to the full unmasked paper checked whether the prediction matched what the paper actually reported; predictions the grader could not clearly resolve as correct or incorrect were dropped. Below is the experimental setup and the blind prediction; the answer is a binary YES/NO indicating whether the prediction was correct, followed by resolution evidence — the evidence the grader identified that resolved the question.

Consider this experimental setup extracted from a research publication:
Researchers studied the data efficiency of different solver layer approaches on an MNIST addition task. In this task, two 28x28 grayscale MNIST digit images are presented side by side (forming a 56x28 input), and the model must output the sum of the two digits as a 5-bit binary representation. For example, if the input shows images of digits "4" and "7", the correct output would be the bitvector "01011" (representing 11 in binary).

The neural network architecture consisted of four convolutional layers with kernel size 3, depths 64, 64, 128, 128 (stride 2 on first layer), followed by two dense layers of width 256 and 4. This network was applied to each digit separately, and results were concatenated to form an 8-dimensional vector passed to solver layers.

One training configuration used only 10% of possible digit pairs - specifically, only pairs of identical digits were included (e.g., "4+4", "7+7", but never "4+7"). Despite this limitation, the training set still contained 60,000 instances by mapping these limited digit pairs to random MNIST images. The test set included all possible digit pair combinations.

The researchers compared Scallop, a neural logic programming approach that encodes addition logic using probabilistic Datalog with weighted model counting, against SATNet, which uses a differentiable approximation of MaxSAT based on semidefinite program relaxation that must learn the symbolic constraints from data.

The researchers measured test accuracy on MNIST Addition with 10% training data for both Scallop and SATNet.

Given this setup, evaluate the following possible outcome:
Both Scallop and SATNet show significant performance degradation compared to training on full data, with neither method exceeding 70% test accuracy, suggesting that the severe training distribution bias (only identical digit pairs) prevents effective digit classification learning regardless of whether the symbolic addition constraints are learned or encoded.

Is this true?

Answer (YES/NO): YES